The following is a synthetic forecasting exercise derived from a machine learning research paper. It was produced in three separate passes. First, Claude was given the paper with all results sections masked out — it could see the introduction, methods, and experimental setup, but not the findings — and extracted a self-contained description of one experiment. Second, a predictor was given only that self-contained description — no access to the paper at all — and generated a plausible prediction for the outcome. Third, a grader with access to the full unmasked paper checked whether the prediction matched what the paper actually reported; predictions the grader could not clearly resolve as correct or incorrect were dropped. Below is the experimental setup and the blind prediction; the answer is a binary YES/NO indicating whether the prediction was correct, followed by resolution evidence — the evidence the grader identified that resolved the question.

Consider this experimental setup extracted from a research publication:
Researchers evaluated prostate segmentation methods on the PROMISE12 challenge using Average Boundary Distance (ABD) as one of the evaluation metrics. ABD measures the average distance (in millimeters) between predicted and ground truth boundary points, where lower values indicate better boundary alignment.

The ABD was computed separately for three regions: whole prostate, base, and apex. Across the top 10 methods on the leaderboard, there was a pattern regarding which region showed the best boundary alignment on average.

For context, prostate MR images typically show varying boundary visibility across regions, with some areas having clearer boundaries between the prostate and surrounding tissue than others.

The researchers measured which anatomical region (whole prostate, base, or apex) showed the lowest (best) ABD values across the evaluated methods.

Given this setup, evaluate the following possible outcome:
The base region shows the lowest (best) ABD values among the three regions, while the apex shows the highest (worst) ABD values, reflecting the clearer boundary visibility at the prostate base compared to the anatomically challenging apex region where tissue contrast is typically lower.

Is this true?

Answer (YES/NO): NO